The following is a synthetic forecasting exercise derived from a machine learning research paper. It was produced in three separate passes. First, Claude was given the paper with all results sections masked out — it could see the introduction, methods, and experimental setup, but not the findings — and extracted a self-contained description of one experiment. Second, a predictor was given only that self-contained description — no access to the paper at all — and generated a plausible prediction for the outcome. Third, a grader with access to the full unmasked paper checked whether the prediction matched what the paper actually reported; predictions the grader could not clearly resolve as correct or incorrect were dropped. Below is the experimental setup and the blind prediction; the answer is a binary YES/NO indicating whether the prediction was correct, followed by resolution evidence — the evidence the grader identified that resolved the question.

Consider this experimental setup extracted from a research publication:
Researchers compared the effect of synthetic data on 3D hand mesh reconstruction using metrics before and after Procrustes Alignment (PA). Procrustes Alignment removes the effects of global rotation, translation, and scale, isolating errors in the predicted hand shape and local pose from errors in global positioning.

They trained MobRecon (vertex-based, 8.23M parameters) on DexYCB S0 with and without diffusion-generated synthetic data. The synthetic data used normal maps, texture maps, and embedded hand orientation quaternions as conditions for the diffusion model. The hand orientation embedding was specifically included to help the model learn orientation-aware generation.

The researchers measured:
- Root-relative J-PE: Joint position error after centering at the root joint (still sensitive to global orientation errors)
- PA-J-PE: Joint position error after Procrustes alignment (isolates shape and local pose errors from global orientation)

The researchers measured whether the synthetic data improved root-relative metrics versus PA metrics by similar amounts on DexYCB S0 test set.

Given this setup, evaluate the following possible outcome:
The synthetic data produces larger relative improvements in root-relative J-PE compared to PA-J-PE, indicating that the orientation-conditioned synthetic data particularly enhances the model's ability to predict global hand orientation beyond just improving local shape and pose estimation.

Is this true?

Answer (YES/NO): YES